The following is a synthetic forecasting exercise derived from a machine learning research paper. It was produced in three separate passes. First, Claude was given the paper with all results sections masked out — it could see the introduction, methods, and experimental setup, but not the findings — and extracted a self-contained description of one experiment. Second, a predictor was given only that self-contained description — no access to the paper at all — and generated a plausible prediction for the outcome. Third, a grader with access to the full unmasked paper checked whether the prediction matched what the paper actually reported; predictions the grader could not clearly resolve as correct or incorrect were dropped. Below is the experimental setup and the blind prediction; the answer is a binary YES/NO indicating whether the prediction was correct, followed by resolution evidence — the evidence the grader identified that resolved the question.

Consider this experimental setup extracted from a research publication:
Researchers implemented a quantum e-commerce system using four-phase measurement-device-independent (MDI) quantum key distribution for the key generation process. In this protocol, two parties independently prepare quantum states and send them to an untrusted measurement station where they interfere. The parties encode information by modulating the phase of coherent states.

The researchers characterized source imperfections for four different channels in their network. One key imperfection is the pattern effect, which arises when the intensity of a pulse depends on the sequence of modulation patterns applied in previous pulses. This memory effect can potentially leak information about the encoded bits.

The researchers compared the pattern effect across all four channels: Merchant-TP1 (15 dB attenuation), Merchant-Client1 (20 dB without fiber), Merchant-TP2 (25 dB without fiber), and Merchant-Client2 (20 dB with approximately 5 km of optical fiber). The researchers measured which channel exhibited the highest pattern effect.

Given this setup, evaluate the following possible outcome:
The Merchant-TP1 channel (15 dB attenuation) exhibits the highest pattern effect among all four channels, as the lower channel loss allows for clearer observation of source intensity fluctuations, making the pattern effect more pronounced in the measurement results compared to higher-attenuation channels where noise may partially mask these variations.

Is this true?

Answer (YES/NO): NO